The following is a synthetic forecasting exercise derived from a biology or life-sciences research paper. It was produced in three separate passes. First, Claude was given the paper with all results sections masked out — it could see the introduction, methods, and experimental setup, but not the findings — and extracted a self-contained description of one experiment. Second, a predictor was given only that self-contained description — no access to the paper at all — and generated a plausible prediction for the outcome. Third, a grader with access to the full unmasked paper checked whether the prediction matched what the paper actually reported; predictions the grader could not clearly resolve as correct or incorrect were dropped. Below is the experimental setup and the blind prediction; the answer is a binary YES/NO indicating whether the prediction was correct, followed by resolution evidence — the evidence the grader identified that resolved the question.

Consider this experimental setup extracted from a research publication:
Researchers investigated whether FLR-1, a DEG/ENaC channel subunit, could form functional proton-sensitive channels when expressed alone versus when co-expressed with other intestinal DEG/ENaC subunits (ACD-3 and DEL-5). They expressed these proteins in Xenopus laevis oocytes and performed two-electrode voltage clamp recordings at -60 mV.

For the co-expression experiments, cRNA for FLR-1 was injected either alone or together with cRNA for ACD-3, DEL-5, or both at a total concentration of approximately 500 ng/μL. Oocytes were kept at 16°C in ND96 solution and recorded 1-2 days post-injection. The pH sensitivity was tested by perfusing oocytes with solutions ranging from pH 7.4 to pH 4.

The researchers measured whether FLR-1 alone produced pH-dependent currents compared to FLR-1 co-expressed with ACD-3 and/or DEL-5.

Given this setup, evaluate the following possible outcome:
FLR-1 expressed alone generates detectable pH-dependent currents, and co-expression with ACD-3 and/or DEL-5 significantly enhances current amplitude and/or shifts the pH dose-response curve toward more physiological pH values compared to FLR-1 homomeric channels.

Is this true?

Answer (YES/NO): NO